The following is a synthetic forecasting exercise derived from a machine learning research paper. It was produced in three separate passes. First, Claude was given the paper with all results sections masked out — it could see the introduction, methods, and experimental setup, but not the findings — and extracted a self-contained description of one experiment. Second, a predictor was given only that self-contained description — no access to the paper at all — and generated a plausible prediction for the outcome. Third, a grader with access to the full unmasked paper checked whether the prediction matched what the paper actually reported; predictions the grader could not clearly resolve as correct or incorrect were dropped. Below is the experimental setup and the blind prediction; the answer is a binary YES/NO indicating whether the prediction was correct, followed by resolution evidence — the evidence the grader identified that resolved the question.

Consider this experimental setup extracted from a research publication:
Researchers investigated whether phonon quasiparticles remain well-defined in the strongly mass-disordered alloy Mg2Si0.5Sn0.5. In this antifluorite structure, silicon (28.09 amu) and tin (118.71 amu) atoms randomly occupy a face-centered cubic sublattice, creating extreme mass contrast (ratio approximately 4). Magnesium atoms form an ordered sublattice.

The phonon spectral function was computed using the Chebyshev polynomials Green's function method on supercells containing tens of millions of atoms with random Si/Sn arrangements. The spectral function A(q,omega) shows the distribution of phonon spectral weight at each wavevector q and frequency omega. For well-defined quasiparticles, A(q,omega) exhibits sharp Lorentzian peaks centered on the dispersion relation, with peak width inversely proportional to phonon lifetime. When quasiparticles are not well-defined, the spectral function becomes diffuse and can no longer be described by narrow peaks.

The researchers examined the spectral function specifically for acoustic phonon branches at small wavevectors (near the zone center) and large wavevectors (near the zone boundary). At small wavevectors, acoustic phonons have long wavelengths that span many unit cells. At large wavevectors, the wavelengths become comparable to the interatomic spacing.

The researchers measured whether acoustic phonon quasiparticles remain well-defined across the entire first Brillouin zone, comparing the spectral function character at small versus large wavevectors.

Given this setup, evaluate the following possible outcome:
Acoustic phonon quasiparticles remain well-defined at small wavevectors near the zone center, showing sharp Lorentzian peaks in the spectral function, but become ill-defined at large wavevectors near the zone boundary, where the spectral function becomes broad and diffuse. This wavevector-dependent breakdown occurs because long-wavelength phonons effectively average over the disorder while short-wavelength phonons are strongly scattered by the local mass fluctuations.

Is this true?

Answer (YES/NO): YES